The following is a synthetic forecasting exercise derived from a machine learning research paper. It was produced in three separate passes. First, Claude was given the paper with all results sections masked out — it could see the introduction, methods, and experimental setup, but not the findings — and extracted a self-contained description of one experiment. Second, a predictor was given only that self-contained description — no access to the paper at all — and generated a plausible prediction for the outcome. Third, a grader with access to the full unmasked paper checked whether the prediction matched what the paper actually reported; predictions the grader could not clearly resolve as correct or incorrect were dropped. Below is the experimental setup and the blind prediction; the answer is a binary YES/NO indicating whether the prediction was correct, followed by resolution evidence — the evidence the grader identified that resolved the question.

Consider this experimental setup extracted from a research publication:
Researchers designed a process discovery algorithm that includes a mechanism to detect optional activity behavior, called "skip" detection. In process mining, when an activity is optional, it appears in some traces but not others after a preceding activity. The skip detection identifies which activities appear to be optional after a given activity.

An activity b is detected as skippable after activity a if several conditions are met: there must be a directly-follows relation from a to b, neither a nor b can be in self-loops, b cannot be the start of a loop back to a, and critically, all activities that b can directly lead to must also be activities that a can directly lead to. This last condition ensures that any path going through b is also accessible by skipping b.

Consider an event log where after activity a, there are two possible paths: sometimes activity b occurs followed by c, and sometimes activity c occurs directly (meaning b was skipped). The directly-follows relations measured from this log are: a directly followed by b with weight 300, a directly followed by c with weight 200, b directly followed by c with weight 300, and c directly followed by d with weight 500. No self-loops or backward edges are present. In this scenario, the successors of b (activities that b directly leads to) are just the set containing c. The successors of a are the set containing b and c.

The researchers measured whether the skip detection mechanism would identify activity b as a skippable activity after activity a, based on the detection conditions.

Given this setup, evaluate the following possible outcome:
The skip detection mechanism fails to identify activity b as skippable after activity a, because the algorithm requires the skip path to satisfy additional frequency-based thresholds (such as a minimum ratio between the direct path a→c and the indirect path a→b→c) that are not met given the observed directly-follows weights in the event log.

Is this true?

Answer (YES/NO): NO